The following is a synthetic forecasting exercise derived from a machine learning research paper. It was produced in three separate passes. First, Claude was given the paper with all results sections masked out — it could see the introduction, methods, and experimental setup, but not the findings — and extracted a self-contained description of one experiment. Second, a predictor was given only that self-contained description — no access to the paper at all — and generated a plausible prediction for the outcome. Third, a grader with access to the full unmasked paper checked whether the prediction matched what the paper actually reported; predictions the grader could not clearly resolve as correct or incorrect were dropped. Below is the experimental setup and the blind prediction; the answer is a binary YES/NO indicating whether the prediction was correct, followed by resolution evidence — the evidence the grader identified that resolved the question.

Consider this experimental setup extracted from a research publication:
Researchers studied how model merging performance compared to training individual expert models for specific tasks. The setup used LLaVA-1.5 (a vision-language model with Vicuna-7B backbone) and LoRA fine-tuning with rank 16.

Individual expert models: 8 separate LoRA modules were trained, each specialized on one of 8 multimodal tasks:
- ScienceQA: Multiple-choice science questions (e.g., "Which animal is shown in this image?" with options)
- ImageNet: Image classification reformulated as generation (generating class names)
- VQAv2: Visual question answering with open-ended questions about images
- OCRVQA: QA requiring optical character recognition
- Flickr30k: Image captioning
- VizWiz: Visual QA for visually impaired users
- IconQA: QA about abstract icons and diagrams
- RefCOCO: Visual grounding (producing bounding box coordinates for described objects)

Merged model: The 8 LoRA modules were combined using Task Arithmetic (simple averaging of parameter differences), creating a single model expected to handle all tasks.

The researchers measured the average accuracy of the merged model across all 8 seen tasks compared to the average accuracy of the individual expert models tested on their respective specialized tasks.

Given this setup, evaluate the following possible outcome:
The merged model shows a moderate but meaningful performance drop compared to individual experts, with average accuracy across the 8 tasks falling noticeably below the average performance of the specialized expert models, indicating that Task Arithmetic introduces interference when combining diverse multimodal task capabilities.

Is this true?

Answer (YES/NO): NO